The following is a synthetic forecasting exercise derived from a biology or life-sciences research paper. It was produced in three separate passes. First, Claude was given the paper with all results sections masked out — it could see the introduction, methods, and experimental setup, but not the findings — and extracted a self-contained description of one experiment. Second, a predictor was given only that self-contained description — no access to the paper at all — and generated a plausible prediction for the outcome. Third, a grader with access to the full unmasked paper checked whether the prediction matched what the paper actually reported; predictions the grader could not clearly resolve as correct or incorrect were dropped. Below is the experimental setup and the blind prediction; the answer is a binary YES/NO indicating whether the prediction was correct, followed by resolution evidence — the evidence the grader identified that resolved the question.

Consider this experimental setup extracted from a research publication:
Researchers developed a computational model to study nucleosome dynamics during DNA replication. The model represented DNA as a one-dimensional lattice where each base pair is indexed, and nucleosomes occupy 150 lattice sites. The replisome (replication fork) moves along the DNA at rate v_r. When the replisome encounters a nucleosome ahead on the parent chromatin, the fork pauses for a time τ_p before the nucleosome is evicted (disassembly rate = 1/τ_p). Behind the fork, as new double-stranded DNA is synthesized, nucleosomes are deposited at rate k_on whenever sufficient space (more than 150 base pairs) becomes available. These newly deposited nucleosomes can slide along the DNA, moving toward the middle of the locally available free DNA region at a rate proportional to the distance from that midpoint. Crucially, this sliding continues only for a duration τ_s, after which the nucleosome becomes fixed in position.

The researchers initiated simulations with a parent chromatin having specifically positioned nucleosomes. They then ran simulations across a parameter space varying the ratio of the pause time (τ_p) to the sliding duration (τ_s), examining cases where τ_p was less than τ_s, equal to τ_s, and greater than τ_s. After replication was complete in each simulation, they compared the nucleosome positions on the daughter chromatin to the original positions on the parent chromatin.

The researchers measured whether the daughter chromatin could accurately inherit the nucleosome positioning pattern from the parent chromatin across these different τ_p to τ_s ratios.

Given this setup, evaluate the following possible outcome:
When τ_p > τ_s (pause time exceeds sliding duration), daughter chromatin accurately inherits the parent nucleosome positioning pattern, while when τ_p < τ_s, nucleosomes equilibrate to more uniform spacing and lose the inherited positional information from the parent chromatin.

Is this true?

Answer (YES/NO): YES